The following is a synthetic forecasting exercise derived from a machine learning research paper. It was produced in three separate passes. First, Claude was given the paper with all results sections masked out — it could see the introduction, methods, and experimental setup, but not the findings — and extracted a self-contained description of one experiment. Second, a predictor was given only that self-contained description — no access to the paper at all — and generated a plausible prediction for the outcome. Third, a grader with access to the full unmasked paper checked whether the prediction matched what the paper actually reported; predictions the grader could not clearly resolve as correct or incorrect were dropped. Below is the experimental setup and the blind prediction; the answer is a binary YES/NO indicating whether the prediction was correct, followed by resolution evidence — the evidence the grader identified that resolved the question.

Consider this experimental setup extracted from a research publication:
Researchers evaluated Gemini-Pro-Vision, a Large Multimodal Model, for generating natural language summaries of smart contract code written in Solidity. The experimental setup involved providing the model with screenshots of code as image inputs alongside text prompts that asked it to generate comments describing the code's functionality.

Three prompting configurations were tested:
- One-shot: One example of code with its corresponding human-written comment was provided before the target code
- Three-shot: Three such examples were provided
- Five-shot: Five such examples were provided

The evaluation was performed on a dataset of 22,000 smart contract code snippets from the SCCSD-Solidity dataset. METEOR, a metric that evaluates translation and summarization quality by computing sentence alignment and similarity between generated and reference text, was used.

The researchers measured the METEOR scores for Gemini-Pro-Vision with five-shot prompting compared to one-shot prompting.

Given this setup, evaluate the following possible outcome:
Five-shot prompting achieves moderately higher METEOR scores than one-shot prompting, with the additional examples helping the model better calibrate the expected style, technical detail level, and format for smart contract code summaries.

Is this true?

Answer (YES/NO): NO